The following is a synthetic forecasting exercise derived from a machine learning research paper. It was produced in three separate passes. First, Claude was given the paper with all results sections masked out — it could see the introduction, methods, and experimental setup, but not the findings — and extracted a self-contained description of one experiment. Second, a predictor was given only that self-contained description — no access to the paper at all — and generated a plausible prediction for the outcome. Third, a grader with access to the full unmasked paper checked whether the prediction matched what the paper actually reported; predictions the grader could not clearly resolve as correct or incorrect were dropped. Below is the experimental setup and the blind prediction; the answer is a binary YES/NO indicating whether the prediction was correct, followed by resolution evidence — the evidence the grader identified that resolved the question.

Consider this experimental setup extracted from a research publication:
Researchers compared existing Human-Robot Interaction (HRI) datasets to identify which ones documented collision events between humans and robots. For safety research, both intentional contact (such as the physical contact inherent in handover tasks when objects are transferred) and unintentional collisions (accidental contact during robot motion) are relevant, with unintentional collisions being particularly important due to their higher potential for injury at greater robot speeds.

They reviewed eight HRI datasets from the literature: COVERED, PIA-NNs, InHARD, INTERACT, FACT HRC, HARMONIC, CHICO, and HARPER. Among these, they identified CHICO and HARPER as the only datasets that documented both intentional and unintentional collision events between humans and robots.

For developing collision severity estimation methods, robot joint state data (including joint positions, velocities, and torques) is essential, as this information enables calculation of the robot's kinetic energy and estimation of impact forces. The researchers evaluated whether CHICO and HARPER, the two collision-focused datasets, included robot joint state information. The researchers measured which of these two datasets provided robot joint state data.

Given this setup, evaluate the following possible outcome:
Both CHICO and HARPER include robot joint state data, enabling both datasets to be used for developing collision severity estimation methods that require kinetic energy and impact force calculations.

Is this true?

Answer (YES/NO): NO